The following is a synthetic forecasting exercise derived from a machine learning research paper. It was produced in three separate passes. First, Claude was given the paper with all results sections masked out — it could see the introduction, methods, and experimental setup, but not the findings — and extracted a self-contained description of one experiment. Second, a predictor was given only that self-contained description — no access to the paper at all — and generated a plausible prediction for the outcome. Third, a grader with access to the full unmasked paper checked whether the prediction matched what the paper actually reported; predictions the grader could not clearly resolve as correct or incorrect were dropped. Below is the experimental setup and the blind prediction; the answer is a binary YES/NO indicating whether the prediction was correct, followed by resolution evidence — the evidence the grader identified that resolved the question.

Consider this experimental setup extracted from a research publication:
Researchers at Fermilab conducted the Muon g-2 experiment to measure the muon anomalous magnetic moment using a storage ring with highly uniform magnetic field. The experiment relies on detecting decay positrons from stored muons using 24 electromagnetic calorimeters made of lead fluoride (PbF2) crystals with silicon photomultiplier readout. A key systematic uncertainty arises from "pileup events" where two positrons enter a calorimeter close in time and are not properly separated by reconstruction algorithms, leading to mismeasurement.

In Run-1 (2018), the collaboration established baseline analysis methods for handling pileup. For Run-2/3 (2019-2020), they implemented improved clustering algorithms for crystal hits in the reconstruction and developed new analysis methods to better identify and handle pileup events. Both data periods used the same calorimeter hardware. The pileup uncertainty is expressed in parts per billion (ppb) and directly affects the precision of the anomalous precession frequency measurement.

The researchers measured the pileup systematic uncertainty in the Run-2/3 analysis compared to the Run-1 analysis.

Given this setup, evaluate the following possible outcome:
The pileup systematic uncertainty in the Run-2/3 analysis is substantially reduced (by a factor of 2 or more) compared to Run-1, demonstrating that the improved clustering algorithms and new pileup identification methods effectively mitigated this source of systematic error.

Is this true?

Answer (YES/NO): YES